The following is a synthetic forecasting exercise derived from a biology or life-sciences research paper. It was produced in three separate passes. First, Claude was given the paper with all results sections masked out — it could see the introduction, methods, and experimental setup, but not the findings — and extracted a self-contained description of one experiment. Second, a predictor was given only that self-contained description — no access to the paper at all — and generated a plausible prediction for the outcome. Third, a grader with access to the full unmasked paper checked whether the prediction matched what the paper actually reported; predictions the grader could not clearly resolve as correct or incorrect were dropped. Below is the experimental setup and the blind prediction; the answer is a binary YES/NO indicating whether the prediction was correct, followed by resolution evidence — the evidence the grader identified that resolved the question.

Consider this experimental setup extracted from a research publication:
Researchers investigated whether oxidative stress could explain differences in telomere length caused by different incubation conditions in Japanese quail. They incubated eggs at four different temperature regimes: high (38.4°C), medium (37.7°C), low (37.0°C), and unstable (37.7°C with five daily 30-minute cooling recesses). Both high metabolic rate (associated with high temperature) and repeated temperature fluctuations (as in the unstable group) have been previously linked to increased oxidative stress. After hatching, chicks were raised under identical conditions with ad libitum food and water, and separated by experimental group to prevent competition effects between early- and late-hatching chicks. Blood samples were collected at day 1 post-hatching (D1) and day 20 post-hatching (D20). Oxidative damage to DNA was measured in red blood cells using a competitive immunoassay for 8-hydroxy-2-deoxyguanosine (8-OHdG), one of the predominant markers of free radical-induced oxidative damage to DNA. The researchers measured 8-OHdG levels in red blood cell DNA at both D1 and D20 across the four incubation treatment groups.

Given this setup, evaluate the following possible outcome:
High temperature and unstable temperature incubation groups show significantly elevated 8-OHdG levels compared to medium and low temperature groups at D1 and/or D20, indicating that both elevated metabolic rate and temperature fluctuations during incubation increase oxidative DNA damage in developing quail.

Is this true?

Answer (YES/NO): NO